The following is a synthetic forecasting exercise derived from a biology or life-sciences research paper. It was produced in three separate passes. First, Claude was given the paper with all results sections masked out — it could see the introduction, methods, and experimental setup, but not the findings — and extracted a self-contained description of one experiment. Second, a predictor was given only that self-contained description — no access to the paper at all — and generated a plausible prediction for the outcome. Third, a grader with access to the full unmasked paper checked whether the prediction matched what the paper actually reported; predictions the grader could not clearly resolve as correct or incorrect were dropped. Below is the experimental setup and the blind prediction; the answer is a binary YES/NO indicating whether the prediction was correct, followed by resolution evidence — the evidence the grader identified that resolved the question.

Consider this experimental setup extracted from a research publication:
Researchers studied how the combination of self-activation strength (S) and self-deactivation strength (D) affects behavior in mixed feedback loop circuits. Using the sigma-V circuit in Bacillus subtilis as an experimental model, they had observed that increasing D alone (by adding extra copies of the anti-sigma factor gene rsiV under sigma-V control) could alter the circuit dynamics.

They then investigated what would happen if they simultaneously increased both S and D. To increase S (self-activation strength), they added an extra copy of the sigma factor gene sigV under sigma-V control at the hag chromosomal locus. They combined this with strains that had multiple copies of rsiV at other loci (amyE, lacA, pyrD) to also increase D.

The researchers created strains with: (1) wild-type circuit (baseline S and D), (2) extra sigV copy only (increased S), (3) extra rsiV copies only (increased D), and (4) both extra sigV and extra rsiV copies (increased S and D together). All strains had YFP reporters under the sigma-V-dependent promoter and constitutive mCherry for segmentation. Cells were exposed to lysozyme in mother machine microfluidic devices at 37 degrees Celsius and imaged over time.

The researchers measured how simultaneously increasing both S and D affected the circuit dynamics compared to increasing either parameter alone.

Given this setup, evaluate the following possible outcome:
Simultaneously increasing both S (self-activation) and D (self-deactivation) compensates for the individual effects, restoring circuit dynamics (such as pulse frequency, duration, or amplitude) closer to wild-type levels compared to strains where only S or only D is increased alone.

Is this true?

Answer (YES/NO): NO